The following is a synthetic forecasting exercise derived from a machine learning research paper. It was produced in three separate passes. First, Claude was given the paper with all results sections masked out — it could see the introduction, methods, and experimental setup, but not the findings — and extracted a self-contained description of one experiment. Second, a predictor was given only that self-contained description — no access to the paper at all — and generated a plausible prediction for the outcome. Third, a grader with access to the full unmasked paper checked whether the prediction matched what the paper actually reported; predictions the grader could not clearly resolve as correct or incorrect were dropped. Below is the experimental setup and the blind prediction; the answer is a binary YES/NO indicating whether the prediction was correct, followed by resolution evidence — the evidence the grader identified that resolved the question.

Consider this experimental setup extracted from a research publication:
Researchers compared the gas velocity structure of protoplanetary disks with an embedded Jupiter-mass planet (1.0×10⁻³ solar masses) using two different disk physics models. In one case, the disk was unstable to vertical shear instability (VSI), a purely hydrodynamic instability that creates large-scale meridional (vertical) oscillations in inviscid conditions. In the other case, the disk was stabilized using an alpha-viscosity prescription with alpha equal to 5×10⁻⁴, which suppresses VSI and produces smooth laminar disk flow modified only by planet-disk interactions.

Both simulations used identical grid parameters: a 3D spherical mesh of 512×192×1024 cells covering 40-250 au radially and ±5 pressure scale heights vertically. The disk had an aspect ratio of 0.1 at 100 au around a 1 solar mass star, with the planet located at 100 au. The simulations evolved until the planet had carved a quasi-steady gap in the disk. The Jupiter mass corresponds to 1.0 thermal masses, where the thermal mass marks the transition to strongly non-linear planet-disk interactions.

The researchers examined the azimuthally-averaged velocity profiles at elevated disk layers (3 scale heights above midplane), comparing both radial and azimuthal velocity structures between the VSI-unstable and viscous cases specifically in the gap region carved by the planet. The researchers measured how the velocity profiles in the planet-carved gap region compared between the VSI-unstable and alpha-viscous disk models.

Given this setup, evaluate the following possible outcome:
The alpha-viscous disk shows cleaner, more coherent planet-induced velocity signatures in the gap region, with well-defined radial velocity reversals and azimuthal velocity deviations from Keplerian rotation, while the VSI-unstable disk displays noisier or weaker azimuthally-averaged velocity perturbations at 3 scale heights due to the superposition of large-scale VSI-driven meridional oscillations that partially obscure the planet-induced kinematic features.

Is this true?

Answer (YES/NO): NO